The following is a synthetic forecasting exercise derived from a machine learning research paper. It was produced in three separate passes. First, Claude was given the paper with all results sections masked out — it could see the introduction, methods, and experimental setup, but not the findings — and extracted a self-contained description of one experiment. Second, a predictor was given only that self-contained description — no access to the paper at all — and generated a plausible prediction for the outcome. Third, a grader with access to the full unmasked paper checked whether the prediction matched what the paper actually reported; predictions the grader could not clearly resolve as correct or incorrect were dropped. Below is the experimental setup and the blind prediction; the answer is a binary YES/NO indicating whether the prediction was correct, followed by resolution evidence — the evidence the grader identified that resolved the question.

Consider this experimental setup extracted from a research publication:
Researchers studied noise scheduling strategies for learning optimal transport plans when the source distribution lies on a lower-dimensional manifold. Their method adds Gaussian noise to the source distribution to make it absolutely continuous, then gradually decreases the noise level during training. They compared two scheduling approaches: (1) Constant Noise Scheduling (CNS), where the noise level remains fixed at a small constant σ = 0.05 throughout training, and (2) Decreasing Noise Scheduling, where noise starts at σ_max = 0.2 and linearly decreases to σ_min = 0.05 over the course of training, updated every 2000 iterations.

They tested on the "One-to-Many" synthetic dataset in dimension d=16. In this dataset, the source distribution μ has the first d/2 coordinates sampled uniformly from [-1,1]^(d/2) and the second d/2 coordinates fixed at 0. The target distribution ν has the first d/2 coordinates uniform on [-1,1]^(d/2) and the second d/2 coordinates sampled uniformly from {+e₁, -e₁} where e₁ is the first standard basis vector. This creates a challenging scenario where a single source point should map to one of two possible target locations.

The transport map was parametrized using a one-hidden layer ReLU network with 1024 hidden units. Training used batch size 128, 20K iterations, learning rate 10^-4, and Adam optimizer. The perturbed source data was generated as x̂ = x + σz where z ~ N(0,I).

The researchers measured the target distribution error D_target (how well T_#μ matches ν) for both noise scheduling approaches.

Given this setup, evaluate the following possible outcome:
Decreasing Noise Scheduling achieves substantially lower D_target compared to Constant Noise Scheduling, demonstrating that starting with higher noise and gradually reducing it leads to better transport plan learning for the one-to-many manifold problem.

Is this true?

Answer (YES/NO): YES